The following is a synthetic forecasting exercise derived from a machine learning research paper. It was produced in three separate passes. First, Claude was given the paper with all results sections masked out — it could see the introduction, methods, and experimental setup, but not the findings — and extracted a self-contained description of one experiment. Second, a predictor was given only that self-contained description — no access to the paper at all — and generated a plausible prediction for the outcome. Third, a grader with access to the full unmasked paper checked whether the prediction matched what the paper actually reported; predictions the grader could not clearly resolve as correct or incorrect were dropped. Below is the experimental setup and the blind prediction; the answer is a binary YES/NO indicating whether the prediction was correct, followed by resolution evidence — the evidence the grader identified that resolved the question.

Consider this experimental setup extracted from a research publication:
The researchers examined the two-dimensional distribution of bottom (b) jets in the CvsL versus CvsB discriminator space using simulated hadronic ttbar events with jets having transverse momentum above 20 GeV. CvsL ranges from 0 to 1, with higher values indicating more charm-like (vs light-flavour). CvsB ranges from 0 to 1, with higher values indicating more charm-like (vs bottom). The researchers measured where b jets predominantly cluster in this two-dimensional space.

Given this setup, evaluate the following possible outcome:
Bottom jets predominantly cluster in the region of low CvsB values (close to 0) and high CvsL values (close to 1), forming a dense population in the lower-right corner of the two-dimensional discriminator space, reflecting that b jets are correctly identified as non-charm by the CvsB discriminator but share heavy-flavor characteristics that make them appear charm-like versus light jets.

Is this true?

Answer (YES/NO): YES